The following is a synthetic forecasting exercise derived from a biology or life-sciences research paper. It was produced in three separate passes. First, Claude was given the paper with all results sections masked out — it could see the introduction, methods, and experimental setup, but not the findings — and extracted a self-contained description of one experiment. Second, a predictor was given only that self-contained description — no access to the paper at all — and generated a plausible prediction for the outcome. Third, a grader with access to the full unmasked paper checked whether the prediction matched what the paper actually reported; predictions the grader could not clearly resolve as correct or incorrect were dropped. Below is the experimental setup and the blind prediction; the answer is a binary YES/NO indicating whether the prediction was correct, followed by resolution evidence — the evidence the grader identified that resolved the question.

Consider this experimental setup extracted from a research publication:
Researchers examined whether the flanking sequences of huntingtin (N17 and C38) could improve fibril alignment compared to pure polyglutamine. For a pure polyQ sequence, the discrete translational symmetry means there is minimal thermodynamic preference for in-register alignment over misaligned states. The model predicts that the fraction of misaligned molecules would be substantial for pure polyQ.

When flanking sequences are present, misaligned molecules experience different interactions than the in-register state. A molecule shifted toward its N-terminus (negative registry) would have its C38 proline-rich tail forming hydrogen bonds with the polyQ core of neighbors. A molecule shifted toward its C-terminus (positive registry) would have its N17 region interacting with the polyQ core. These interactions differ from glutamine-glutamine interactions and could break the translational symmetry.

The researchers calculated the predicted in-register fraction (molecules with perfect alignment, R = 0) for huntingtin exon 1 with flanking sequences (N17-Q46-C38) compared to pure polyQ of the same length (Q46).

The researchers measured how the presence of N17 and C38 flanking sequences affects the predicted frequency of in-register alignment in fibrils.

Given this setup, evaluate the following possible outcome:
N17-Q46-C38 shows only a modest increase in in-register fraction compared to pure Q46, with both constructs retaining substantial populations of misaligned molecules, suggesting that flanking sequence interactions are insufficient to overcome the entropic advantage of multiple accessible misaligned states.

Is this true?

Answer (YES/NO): YES